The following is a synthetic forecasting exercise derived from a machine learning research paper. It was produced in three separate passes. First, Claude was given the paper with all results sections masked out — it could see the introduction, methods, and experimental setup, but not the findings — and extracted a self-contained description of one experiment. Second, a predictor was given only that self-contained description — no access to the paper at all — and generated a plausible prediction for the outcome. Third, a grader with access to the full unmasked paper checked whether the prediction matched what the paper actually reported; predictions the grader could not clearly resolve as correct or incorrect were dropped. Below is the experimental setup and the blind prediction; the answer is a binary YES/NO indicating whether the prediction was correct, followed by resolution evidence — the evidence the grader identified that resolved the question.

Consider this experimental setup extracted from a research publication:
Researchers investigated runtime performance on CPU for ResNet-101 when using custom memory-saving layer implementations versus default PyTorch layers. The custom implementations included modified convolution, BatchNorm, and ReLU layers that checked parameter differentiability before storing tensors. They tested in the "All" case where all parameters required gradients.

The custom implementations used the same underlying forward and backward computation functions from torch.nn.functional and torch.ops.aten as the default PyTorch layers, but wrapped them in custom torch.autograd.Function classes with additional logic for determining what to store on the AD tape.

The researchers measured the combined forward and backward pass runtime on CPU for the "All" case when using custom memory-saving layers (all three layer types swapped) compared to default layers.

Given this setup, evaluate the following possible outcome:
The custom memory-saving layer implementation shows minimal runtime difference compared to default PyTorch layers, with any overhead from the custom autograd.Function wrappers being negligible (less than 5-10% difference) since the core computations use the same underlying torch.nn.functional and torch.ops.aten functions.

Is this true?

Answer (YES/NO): NO